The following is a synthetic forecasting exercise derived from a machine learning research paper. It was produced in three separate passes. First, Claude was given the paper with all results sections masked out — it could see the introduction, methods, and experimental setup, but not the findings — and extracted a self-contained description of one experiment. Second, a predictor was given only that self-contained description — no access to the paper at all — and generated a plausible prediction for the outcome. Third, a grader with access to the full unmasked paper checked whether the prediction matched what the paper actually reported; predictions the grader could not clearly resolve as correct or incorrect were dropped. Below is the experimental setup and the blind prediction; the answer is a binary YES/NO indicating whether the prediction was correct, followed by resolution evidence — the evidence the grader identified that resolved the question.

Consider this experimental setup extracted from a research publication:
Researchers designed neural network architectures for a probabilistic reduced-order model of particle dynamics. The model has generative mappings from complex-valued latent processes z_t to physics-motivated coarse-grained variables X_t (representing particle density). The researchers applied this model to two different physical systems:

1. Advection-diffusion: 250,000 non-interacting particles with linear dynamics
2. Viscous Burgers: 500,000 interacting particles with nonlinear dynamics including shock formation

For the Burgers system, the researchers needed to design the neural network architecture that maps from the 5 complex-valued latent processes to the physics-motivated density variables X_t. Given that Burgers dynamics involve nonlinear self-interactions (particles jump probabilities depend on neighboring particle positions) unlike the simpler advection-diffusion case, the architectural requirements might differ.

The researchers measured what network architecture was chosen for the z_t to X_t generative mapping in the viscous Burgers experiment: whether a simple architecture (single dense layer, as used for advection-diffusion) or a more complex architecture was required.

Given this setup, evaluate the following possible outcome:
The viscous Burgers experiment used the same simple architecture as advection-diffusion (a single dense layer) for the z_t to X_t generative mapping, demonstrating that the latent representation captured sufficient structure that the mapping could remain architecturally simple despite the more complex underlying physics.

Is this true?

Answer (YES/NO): NO